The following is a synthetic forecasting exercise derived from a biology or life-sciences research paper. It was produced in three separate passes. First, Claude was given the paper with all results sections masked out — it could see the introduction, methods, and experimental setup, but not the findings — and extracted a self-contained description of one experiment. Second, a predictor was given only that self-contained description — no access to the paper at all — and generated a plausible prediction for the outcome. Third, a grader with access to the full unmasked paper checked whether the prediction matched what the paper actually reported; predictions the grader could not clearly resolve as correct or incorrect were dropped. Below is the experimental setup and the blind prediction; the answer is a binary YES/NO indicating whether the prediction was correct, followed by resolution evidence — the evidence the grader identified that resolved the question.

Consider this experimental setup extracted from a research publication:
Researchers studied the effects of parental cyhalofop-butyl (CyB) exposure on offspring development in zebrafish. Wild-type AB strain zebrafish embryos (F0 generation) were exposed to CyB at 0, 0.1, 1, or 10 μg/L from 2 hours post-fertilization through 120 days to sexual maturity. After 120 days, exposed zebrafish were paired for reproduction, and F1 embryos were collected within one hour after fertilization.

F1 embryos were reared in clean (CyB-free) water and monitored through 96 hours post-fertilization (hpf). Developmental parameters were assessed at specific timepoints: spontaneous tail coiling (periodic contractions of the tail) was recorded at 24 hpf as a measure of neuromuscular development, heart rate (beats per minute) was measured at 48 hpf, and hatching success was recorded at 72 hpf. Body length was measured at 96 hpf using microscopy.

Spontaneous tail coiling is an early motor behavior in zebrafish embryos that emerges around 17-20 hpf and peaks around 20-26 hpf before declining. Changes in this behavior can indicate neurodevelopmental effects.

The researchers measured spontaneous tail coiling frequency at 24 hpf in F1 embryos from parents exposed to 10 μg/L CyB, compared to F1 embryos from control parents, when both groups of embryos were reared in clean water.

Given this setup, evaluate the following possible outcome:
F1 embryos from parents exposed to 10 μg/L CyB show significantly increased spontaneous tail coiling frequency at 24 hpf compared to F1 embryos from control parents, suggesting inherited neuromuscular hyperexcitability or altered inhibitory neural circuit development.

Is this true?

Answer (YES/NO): NO